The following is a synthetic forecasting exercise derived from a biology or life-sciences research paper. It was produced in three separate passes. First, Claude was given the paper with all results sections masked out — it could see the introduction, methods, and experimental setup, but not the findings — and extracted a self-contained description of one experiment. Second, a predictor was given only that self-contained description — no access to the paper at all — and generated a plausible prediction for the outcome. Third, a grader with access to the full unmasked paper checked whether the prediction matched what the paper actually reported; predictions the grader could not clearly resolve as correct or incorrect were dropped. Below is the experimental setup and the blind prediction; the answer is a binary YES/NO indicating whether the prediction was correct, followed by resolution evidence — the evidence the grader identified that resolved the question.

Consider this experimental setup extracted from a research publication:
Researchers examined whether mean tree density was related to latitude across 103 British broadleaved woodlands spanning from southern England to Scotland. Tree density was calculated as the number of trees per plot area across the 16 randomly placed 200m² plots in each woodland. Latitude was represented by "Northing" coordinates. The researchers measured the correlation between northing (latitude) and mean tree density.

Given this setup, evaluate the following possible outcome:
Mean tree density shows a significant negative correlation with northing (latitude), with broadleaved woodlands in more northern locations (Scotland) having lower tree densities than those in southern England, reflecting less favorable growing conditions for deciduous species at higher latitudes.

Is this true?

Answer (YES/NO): NO